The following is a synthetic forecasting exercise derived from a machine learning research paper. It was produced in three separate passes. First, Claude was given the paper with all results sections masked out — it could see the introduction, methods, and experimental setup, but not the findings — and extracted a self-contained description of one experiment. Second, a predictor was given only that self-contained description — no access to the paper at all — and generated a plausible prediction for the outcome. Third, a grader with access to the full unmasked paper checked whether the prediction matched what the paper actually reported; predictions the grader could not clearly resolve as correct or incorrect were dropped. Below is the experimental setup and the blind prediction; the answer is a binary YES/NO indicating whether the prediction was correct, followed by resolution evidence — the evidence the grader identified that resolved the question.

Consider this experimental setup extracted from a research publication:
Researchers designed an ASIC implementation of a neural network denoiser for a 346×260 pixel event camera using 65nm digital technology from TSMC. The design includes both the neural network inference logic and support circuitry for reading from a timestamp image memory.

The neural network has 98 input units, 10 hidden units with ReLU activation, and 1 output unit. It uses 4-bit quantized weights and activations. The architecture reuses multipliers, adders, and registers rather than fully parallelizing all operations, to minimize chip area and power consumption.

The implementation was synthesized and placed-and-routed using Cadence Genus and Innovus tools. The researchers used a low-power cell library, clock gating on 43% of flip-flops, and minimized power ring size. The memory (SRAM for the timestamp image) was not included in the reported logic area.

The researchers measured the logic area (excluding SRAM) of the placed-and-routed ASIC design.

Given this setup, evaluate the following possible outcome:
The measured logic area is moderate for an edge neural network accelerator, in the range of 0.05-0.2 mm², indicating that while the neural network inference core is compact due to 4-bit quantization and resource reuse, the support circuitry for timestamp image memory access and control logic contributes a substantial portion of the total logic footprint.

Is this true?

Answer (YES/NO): NO